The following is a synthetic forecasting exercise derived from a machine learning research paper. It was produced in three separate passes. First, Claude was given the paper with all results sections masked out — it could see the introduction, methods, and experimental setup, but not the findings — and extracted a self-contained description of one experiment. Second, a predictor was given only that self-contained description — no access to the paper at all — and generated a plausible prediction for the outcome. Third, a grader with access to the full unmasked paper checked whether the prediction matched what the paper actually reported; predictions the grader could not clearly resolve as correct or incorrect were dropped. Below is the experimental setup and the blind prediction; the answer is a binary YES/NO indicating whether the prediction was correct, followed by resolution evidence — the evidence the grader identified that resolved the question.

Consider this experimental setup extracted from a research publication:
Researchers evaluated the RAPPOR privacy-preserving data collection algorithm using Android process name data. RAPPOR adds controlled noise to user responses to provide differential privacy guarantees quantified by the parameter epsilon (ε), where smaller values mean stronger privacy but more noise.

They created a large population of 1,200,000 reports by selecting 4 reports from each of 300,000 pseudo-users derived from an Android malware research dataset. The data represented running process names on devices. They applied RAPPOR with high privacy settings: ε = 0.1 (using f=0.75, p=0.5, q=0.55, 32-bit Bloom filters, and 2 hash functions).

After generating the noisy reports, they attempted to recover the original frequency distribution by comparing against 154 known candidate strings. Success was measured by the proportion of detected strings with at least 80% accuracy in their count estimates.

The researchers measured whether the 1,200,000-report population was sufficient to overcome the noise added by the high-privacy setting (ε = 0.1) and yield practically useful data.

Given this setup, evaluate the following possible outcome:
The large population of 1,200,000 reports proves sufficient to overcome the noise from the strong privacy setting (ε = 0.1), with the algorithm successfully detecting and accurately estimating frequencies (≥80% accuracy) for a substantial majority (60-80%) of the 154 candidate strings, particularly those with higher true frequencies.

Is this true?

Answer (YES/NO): NO